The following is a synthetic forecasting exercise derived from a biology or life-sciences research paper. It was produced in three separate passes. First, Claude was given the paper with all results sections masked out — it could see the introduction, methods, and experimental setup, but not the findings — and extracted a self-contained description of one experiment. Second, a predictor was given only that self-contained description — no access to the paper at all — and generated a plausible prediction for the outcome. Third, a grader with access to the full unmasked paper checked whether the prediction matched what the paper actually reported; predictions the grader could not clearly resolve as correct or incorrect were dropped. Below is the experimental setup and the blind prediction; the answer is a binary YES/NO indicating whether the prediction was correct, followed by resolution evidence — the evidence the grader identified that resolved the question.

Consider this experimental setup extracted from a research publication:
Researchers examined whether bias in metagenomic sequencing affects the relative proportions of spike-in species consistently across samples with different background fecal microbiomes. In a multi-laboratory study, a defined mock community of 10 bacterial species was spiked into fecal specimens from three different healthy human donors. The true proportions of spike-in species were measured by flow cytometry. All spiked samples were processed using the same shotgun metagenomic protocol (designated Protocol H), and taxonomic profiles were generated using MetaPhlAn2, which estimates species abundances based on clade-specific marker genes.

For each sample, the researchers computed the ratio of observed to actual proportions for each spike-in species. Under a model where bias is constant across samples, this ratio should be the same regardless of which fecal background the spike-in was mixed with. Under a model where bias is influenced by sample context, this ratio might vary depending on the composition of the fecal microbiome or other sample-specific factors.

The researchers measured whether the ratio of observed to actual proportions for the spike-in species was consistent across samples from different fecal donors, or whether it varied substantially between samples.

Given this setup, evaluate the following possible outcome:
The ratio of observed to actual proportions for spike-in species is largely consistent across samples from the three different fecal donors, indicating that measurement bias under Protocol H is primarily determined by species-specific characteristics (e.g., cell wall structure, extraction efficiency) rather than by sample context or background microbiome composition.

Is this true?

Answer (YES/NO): YES